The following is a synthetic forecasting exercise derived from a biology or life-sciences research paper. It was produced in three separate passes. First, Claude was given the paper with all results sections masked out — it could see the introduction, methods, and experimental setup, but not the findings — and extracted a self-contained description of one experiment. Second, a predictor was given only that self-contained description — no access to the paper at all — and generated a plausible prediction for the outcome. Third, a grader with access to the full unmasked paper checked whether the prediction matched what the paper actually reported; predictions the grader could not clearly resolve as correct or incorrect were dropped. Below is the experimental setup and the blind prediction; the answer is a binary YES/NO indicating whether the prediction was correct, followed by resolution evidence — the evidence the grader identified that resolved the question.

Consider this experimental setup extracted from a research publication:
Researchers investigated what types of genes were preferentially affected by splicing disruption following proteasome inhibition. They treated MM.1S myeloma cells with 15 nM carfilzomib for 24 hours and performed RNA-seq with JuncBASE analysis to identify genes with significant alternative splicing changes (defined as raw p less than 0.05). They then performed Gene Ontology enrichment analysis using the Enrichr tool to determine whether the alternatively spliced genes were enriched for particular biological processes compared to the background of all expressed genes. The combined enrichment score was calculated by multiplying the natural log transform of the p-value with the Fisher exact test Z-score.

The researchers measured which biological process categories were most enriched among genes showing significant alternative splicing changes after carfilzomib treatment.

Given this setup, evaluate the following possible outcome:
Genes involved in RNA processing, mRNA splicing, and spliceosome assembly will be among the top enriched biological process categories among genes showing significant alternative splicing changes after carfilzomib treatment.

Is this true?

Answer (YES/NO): NO